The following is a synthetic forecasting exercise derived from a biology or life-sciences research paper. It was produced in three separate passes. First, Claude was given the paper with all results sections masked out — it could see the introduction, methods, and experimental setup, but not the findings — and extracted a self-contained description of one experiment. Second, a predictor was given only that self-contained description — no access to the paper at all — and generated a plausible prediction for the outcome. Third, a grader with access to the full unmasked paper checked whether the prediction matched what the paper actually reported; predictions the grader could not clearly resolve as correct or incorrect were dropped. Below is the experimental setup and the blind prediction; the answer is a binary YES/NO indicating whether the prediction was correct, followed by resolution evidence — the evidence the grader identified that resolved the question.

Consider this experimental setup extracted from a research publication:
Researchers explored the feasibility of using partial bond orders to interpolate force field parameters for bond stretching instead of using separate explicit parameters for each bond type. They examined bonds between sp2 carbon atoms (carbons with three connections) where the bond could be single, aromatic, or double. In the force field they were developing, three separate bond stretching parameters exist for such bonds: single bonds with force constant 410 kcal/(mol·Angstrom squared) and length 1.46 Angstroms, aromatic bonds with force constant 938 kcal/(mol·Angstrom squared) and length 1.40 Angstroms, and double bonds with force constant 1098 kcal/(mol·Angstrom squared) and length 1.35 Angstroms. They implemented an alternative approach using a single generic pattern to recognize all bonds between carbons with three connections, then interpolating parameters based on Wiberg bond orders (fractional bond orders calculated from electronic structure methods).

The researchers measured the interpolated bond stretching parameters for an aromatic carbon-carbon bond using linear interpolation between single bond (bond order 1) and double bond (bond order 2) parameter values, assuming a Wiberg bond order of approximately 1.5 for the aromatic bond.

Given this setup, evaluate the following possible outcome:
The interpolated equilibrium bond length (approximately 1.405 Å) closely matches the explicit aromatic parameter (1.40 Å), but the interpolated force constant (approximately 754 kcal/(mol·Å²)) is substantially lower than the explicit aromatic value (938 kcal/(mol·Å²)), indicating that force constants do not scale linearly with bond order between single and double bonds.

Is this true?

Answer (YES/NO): NO